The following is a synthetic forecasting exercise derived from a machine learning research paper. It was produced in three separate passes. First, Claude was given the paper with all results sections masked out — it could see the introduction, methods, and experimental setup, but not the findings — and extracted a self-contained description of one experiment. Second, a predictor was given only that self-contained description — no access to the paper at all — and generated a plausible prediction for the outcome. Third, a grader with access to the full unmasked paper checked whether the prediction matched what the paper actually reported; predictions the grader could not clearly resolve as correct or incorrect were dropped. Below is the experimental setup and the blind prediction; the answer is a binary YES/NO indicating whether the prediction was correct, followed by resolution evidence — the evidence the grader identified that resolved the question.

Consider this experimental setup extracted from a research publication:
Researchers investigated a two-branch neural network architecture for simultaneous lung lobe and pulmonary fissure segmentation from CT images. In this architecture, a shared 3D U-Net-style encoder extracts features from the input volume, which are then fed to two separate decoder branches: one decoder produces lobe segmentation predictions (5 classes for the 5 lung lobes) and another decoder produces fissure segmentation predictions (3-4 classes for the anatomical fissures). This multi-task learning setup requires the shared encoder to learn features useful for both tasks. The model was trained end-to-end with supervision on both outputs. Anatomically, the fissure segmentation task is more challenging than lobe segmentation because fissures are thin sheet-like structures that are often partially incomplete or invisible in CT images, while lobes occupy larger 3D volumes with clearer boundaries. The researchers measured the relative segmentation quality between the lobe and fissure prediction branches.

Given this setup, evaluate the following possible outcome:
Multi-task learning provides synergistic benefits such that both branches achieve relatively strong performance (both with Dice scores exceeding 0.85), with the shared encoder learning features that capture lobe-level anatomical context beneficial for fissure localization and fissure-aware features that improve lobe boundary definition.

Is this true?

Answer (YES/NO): NO